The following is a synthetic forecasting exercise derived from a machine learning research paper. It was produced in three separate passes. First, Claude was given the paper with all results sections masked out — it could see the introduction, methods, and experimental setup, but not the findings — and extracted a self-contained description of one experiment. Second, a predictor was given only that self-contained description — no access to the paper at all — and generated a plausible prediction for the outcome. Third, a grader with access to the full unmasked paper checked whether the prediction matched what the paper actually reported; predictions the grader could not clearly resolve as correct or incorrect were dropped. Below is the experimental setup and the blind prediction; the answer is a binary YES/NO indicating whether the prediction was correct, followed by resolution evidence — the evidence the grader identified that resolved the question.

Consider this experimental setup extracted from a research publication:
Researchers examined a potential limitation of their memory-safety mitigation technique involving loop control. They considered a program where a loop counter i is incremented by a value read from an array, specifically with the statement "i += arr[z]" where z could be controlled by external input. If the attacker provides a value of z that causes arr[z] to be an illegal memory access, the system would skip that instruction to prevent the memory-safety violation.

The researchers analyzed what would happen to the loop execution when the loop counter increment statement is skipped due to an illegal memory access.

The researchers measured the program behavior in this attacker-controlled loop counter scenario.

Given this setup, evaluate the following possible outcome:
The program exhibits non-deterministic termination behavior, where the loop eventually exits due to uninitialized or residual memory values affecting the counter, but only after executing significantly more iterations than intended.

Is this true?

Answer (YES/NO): NO